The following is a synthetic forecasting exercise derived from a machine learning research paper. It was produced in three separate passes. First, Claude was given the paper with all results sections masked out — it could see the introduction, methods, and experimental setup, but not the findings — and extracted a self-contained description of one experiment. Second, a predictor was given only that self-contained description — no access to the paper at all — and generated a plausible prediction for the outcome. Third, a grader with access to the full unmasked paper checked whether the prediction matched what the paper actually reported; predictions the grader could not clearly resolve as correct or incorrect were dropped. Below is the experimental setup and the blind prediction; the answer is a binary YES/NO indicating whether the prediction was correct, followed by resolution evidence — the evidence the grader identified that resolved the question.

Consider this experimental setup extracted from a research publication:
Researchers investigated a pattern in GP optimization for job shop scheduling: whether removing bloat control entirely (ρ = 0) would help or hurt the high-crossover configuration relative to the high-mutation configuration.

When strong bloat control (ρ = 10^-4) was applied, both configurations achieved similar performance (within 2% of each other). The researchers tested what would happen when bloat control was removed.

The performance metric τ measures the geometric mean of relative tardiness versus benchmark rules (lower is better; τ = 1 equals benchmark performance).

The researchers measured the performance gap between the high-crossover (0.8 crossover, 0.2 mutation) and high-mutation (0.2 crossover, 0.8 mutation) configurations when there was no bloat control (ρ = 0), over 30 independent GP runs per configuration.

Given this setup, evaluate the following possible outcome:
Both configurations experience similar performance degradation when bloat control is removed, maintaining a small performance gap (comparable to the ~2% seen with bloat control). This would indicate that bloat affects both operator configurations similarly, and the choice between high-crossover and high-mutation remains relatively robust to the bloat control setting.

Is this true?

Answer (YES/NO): NO